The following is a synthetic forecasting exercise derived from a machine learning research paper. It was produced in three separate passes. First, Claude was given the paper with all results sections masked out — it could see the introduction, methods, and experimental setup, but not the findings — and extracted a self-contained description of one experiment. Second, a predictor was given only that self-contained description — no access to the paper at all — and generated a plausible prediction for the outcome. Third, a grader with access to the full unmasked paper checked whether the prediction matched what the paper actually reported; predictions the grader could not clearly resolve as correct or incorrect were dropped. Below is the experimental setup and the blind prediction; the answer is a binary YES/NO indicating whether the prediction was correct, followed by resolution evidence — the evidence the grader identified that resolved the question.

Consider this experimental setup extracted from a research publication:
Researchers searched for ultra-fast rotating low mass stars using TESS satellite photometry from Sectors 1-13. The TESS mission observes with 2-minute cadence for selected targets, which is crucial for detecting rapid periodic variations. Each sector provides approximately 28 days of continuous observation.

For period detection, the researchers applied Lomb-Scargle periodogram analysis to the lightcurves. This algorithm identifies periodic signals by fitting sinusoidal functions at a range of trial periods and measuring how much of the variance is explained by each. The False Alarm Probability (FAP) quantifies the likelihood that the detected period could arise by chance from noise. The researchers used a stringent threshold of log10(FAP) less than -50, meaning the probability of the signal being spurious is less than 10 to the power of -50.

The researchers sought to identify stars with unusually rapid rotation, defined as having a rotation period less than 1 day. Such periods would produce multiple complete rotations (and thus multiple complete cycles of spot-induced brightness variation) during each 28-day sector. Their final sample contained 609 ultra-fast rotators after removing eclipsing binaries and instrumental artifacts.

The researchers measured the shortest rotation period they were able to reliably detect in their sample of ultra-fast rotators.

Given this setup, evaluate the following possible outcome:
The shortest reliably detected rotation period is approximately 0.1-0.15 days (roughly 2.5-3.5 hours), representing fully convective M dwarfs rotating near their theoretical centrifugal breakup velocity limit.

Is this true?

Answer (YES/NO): NO